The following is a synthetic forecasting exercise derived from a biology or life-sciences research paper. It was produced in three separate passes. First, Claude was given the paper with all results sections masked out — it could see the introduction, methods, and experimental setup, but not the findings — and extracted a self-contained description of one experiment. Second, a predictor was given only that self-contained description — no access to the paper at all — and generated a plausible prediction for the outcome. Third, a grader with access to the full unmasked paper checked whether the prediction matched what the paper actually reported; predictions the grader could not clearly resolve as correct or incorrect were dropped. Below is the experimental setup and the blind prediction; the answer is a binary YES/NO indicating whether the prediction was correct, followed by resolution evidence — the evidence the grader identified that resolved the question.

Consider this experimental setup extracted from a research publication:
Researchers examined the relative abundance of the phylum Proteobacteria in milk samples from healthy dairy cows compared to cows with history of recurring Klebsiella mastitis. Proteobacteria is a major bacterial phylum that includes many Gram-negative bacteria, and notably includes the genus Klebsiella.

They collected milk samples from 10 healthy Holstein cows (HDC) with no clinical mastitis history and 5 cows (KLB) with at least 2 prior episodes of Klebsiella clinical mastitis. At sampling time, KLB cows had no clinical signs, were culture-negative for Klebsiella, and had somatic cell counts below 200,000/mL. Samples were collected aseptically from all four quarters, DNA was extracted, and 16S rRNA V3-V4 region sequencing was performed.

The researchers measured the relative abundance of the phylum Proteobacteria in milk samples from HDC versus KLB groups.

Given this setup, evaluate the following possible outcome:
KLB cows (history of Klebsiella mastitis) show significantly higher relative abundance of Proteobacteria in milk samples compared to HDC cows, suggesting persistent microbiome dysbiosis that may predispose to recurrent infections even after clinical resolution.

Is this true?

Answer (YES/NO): NO